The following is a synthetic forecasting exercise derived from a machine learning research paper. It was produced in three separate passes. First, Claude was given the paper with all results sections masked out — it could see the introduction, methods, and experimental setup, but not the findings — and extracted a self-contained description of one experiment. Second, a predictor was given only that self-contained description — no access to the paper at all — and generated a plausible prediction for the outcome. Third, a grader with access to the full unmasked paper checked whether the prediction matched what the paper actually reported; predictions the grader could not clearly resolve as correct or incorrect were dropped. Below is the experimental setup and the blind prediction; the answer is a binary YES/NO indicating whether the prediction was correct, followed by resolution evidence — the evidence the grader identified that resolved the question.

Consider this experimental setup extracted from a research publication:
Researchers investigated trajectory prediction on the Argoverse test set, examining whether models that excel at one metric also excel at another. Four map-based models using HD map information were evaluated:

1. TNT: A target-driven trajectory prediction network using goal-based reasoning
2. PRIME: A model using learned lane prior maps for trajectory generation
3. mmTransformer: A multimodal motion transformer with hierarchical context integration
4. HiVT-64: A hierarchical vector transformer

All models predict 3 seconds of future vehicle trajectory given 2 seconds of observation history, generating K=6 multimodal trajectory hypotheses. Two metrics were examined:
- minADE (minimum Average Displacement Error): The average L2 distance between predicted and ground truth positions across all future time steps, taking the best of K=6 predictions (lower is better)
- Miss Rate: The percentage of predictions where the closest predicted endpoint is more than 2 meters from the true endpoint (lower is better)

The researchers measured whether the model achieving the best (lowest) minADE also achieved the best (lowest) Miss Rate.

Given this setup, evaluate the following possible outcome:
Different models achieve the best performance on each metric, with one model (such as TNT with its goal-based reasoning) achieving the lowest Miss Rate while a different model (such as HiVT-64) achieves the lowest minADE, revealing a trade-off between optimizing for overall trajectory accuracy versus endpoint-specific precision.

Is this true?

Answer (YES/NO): NO